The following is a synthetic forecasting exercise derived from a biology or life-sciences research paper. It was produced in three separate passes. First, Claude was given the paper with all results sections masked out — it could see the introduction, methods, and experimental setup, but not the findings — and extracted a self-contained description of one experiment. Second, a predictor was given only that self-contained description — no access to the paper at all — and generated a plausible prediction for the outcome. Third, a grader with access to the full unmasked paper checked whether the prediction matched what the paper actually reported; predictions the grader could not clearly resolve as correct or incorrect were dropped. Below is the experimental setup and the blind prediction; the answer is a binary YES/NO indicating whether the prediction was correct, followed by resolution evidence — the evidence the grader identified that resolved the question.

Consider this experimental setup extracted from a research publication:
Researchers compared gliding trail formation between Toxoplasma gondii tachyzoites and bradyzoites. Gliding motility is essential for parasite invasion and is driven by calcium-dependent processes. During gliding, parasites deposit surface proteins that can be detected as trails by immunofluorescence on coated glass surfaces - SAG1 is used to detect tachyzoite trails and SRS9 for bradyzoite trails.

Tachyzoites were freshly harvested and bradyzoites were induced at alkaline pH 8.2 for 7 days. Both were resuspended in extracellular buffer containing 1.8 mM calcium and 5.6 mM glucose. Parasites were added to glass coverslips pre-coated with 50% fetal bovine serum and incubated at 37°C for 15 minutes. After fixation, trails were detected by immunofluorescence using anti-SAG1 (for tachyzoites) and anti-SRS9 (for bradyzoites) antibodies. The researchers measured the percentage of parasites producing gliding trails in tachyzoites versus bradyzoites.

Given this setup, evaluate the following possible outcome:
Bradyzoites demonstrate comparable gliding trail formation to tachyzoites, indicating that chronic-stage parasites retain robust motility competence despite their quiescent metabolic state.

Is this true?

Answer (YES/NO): NO